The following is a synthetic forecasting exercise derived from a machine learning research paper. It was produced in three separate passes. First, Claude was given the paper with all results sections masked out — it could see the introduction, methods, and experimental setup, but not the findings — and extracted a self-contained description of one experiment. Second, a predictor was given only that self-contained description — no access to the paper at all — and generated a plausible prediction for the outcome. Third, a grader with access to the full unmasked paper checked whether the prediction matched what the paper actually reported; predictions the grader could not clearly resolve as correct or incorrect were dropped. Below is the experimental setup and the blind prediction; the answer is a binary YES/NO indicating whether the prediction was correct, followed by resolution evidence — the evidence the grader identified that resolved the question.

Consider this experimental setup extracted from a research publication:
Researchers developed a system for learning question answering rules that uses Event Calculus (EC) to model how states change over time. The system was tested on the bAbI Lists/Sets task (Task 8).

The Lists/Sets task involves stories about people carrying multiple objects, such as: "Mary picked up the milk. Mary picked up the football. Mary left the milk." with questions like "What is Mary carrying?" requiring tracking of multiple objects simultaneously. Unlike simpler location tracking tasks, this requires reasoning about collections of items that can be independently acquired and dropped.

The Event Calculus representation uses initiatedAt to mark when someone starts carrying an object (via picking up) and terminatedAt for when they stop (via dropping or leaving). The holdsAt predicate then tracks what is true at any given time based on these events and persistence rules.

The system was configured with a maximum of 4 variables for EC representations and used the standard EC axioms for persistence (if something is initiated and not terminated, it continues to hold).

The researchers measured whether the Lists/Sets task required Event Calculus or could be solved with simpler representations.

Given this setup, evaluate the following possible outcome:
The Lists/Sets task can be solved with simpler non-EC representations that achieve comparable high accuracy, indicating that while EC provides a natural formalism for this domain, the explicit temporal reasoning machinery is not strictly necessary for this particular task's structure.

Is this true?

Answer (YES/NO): NO